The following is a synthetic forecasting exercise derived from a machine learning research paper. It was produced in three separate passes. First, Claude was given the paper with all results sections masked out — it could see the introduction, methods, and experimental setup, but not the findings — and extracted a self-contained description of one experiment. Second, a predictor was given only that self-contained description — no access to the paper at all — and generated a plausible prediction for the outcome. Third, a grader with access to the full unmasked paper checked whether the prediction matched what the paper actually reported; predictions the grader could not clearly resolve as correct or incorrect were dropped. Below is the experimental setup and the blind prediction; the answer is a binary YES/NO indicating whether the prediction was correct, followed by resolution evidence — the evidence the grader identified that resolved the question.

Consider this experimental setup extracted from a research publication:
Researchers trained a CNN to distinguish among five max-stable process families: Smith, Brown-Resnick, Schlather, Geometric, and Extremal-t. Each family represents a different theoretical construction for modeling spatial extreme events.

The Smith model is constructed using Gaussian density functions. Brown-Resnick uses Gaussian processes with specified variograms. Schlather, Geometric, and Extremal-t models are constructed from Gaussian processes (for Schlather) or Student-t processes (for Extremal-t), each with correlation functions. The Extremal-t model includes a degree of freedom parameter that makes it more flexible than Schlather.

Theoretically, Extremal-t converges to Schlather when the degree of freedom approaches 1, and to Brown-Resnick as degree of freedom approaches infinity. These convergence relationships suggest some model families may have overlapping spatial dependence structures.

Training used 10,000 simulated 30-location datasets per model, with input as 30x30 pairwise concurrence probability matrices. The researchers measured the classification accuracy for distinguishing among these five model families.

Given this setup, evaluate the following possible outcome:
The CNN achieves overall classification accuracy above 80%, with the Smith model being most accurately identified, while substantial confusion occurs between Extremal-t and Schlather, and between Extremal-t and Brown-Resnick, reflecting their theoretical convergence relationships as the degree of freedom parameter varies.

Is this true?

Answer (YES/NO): NO